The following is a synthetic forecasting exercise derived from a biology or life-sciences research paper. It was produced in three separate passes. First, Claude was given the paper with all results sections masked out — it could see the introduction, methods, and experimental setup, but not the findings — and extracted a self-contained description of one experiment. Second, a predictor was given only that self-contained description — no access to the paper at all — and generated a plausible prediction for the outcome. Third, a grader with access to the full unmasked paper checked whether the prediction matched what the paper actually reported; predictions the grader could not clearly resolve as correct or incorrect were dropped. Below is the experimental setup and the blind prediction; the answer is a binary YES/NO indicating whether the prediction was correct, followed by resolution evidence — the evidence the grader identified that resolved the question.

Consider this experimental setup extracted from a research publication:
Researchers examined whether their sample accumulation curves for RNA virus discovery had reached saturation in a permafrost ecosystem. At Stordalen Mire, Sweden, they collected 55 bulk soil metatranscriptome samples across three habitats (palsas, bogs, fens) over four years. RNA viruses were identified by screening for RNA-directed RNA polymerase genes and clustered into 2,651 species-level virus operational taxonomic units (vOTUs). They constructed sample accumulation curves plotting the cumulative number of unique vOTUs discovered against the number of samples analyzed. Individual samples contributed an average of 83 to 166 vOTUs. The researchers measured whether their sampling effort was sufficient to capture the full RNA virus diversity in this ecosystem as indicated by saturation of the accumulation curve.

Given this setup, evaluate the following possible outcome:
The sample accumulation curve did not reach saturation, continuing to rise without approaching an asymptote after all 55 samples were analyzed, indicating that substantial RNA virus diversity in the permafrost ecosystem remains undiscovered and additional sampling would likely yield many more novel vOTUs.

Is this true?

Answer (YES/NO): YES